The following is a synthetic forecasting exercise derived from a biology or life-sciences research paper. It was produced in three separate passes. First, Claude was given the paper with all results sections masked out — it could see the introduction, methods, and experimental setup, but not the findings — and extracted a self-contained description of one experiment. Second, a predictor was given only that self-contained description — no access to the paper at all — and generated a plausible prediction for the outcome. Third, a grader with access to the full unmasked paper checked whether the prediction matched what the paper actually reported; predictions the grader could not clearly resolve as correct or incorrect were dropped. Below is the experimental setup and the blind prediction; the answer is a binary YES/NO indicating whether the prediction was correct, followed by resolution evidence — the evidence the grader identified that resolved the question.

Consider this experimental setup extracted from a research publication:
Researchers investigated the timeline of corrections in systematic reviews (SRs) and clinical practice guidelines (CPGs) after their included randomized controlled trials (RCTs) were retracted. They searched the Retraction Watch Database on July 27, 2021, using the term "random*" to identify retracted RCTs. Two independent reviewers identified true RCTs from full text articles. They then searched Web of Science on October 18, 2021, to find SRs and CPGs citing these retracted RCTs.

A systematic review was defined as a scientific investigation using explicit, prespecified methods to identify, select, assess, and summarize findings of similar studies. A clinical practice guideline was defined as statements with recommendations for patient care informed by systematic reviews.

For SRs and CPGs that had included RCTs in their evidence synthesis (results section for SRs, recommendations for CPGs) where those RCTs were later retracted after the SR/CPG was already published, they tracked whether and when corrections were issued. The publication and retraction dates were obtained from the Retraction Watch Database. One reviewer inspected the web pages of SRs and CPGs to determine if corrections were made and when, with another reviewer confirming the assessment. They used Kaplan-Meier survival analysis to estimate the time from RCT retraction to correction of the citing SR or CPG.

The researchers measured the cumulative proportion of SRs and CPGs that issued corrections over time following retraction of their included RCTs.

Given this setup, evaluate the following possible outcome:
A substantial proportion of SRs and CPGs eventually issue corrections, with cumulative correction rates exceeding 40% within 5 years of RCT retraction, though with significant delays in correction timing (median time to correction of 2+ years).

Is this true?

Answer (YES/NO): NO